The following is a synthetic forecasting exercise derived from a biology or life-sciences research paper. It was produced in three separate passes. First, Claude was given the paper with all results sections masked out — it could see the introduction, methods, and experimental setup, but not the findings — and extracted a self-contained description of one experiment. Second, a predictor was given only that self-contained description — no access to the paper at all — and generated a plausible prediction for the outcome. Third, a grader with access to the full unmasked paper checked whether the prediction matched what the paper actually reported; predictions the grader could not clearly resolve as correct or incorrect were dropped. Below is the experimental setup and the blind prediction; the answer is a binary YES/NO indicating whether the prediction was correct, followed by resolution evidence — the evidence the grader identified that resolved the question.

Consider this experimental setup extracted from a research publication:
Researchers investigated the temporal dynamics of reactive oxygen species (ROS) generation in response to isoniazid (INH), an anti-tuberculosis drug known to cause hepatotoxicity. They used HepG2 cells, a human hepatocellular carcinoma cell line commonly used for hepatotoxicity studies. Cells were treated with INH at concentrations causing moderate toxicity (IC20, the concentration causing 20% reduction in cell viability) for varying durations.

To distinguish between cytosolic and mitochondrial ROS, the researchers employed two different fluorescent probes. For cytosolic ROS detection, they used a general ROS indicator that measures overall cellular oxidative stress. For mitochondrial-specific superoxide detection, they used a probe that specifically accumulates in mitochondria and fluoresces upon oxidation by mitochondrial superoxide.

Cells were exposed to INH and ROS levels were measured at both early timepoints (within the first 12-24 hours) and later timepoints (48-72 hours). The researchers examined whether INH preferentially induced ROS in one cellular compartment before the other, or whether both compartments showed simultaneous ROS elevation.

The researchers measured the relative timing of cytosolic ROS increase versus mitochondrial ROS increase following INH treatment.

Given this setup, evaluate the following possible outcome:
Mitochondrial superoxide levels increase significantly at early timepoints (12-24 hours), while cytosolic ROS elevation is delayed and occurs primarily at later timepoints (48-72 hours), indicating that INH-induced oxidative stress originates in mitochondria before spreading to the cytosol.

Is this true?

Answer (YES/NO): NO